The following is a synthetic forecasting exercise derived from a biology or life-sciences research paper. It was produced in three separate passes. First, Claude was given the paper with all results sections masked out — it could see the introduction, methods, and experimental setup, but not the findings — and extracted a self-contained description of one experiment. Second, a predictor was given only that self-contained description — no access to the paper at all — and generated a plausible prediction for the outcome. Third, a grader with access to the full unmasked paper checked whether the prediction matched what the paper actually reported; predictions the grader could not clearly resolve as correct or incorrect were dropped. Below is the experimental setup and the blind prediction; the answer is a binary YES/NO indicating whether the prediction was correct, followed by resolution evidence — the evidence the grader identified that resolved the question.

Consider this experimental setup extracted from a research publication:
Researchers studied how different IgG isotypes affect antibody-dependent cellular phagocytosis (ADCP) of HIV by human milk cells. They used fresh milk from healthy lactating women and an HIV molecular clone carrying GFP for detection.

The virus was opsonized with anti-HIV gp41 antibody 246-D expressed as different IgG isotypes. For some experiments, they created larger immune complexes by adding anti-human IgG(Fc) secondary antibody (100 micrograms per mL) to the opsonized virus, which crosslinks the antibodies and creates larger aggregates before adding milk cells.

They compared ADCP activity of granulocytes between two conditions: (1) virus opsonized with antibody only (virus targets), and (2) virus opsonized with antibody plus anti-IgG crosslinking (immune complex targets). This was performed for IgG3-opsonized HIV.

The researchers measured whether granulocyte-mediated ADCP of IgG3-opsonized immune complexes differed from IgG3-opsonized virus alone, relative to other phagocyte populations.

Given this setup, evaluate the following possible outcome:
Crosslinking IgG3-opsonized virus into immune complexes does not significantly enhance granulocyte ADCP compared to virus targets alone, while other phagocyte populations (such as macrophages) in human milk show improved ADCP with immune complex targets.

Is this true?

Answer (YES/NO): NO